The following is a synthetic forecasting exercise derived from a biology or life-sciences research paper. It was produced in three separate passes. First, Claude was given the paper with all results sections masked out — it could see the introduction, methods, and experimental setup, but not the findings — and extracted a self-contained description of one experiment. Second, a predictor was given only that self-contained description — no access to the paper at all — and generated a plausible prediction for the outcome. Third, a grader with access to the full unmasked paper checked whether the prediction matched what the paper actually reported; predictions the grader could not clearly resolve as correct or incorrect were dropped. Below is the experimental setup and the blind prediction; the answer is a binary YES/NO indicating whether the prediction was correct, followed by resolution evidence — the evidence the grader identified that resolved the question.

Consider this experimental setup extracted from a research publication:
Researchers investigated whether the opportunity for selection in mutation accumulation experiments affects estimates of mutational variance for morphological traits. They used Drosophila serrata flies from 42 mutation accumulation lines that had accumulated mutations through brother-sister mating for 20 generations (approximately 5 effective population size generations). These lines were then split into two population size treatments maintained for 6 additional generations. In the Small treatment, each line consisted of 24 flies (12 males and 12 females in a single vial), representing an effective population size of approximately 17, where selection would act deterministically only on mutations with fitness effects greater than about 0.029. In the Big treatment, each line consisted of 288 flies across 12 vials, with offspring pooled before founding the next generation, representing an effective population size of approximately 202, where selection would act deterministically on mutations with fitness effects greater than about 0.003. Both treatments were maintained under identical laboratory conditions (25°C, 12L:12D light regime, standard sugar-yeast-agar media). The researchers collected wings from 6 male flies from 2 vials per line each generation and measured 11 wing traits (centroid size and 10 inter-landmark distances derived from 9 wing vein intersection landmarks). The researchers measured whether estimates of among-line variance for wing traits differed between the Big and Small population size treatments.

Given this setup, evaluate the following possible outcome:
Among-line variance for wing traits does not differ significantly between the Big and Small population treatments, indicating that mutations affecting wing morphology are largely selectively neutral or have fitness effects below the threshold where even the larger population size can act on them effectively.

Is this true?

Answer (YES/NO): YES